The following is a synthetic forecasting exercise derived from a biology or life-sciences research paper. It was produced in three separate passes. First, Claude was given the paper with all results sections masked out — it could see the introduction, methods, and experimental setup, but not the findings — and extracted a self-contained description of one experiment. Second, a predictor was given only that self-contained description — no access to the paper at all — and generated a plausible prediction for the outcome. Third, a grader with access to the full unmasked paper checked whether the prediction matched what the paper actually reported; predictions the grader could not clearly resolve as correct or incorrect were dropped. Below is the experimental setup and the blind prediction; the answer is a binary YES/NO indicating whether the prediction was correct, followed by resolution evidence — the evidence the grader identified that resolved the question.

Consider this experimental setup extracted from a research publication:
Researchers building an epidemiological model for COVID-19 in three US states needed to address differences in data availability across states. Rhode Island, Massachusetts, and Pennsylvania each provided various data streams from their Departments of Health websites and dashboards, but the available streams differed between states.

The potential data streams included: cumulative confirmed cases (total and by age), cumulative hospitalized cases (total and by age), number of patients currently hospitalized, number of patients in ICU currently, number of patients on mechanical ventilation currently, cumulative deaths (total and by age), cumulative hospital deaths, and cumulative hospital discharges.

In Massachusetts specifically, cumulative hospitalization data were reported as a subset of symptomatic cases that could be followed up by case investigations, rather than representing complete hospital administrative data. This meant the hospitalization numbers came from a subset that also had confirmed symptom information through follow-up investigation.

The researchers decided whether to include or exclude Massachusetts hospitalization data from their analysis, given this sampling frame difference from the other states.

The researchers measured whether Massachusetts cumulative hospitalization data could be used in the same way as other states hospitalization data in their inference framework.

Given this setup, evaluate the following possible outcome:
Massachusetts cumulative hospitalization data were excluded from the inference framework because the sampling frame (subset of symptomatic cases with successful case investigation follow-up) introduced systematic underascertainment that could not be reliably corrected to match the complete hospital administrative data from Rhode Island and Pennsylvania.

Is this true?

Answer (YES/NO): YES